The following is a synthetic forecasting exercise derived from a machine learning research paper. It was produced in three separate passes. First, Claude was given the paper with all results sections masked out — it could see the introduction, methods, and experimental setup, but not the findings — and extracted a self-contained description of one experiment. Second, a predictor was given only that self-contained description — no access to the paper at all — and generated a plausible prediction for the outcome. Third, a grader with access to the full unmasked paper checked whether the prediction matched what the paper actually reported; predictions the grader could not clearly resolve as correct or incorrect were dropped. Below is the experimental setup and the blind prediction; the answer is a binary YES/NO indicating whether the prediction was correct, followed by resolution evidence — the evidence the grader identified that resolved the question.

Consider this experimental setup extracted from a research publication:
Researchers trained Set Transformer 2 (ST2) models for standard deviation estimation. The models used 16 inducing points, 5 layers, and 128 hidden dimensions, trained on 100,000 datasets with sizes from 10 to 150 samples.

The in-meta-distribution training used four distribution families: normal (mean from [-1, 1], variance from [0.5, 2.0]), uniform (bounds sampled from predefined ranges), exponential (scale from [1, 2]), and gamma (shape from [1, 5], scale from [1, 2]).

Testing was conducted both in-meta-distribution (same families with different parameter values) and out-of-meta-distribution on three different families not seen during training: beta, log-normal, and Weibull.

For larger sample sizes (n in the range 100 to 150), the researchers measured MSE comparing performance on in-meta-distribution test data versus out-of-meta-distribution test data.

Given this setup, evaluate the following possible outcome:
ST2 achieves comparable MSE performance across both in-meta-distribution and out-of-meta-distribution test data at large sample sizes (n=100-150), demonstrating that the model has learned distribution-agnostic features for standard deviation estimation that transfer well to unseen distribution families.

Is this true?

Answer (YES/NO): NO